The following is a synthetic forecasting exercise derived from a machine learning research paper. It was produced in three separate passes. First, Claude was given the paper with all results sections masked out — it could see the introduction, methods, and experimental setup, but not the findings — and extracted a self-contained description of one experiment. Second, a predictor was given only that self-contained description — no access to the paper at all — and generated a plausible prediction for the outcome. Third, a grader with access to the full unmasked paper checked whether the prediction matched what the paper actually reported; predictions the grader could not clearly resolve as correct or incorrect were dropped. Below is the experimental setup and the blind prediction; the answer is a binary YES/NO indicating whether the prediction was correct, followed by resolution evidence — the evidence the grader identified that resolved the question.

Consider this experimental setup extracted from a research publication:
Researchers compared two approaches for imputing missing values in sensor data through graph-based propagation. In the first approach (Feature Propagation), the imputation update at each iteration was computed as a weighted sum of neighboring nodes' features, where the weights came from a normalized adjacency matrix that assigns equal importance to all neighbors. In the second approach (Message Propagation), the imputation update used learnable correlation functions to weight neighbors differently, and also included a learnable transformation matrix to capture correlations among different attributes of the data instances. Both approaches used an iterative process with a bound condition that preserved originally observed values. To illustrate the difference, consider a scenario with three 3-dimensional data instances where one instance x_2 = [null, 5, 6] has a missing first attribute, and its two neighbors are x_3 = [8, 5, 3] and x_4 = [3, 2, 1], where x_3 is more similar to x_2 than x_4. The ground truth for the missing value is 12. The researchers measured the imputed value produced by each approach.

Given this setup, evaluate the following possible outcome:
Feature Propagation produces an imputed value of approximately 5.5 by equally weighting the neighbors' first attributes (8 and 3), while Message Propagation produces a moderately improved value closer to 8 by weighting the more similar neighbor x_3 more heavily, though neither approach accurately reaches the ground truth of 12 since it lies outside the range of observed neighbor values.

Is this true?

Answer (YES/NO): YES